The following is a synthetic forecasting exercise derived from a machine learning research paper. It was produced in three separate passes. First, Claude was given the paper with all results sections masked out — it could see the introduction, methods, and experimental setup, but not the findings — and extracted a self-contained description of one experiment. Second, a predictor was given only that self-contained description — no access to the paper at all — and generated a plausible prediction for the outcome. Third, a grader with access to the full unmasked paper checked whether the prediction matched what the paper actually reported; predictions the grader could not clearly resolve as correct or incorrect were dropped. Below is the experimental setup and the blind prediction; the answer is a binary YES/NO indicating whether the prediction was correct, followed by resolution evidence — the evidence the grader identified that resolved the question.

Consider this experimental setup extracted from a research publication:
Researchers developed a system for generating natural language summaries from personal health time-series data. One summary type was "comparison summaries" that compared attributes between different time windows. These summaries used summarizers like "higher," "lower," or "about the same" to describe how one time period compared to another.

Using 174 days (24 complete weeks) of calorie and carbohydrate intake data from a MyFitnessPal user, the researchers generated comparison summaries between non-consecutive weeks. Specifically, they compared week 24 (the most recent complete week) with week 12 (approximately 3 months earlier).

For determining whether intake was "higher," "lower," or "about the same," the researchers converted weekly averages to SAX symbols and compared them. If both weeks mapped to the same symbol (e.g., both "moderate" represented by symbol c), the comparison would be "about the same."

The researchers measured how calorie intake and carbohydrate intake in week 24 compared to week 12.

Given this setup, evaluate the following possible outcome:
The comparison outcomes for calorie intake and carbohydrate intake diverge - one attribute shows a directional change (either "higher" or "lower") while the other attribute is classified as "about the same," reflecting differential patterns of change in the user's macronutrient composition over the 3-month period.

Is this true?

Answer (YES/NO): NO